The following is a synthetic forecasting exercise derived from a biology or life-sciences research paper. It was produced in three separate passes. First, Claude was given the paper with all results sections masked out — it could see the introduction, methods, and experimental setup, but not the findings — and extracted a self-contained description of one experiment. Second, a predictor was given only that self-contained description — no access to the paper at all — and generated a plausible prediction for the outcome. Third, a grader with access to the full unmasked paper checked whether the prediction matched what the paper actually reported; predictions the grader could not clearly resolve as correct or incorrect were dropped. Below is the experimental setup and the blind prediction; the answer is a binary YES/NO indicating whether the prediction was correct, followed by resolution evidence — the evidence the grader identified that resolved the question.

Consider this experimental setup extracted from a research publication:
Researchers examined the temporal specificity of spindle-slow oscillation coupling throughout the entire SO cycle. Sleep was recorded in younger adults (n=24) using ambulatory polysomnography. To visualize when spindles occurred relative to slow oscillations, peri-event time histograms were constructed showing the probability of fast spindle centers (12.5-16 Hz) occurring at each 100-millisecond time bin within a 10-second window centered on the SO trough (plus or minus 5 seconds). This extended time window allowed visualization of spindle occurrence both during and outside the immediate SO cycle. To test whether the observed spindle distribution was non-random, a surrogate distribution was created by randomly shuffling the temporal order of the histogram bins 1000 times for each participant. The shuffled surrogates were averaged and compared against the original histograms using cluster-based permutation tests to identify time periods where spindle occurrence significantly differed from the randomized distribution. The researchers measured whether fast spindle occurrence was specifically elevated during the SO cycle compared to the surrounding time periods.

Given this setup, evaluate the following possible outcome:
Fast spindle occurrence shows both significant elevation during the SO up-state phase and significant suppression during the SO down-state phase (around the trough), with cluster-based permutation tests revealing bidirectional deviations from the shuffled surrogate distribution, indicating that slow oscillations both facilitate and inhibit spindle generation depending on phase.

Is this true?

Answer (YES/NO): NO